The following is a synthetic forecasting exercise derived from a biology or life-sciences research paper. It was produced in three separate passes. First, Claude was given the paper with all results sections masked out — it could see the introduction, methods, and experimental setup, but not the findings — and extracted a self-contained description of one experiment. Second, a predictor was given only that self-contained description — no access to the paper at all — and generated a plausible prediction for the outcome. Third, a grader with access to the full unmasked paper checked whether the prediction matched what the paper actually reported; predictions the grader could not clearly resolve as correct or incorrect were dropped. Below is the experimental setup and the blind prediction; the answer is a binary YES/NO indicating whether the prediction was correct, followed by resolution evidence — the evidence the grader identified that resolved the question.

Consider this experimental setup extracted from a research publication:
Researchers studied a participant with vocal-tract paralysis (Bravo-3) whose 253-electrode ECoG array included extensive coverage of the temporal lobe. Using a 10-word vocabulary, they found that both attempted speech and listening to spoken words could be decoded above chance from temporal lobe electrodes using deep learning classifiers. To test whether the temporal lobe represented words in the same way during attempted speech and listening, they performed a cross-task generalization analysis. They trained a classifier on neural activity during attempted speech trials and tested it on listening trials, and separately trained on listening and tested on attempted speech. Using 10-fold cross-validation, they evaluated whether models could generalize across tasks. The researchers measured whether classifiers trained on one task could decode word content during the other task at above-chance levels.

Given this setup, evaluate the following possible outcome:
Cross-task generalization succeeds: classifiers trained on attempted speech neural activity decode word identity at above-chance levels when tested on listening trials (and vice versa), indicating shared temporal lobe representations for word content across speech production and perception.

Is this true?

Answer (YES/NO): NO